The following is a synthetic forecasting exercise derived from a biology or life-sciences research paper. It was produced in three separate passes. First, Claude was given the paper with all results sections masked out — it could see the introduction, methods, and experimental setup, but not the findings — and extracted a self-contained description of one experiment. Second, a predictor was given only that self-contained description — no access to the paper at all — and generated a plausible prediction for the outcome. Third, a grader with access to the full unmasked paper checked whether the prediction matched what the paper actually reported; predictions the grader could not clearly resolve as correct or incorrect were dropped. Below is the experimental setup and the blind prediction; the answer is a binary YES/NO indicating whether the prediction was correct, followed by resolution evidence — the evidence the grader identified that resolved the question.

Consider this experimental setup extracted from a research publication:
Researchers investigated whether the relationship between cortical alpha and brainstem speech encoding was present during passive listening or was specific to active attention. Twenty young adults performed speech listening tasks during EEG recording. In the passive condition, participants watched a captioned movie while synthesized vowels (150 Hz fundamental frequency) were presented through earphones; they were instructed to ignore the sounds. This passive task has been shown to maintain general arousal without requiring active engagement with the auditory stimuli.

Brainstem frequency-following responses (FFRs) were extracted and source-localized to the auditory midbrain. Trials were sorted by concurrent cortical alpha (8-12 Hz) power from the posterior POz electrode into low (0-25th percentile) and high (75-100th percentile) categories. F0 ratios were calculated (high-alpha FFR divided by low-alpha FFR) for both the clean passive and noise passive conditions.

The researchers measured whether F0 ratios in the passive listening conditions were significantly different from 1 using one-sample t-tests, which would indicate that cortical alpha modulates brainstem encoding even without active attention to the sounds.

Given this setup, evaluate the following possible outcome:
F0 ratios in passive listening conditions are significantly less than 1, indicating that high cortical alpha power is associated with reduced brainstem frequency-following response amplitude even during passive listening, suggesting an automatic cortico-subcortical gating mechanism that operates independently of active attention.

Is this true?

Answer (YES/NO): NO